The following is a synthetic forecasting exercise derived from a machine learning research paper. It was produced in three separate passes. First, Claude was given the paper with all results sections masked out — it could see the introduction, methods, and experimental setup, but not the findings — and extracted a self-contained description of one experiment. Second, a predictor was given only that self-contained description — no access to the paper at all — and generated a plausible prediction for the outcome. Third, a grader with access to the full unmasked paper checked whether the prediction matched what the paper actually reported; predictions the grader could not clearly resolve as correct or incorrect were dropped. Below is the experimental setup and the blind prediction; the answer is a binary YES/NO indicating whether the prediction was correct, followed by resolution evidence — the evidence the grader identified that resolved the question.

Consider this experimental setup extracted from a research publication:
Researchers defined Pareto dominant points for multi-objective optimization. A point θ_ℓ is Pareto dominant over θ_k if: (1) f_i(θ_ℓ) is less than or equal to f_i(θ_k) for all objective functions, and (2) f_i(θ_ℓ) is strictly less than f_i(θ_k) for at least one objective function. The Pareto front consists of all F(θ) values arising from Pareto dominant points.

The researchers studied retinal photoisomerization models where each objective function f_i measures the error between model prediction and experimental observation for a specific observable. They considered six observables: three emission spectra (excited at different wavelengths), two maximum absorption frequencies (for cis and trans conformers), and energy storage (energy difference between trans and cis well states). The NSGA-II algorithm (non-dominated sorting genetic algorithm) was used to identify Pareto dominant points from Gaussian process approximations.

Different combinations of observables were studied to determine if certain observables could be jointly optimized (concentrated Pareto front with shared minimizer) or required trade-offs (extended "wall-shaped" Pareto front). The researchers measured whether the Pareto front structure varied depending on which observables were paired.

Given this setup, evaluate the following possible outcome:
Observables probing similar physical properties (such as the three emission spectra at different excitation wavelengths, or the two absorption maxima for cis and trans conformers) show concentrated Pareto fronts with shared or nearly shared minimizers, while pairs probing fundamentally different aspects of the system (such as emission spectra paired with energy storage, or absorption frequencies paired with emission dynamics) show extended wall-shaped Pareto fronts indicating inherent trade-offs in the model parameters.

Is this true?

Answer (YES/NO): NO